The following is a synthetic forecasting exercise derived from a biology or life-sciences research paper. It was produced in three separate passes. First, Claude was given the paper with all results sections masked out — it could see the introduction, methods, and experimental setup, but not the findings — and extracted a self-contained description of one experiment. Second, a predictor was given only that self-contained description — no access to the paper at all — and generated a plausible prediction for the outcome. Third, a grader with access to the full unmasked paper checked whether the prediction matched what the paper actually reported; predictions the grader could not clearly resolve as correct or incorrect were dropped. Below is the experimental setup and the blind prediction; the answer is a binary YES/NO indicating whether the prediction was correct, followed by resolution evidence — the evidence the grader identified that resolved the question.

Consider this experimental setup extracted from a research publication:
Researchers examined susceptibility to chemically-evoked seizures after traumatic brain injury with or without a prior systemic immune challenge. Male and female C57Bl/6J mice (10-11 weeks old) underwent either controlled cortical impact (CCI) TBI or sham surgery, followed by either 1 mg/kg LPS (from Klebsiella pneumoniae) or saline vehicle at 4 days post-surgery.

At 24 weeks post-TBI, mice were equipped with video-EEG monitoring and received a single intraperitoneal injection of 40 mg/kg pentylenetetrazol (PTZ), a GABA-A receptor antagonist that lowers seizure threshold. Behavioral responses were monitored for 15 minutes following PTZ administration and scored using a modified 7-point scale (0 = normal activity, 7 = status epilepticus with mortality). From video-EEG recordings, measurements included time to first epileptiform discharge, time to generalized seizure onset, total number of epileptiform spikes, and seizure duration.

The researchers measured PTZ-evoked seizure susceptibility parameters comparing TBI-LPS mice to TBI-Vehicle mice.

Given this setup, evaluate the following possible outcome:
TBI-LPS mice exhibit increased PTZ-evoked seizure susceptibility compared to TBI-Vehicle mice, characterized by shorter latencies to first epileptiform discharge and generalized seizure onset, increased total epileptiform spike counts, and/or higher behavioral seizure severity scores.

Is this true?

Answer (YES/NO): NO